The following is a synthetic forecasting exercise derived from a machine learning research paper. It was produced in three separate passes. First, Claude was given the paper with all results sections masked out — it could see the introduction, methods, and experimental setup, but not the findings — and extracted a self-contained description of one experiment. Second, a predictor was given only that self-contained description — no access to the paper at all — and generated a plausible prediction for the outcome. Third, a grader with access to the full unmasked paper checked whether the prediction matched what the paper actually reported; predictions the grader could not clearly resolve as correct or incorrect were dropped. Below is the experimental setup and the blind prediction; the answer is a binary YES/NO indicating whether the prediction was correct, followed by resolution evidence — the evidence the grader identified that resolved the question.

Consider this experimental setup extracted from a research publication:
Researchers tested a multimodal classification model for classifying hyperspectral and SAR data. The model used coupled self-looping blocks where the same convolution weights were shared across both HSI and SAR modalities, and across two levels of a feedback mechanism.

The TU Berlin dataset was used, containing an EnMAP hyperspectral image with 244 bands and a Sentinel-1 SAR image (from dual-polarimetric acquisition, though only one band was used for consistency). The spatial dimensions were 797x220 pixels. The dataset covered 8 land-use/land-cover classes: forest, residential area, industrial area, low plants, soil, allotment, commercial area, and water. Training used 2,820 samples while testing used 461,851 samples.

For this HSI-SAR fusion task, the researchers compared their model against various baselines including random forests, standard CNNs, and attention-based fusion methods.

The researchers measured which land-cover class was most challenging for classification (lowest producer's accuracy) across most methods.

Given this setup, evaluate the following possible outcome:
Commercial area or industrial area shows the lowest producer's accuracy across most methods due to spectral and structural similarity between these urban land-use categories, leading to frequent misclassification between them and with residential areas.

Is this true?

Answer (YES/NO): YES